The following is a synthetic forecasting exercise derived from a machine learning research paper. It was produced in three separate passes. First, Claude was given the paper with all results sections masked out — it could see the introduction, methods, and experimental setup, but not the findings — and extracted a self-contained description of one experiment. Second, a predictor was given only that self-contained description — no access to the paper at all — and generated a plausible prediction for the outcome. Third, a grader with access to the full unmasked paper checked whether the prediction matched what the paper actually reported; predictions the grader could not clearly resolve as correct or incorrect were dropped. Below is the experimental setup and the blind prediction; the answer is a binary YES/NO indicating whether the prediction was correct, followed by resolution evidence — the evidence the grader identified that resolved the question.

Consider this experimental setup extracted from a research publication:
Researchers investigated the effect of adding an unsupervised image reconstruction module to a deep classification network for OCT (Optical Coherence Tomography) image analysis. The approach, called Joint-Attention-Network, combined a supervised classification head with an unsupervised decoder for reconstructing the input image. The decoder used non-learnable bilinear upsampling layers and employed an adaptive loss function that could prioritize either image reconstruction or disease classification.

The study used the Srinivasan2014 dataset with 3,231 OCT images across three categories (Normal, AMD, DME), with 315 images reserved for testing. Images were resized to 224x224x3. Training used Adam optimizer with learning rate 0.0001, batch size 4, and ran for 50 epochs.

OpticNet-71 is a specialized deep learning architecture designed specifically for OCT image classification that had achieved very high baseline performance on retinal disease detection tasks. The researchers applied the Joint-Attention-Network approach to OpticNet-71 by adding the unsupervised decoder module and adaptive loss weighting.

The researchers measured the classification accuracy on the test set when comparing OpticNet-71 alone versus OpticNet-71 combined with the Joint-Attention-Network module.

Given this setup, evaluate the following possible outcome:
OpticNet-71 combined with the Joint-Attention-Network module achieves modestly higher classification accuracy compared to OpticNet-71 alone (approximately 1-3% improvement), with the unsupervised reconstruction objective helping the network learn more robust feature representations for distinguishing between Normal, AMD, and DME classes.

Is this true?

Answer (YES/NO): NO